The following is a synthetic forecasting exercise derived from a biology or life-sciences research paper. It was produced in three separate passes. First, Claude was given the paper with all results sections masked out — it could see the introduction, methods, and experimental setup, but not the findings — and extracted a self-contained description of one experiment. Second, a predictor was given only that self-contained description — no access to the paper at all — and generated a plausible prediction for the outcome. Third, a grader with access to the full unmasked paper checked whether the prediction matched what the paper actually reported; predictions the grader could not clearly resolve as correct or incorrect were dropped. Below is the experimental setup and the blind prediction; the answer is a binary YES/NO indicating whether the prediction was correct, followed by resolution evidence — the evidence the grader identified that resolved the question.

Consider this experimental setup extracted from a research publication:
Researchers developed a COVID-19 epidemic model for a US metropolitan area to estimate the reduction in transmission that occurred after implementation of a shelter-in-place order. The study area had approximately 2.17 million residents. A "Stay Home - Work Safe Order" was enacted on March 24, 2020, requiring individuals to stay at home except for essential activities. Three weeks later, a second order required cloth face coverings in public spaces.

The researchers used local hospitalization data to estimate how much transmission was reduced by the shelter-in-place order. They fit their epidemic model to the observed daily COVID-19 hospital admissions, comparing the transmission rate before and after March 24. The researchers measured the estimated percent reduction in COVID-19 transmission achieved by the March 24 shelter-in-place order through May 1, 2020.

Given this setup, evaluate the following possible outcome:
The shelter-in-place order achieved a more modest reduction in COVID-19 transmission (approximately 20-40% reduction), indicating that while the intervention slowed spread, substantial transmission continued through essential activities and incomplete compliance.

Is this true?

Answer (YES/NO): NO